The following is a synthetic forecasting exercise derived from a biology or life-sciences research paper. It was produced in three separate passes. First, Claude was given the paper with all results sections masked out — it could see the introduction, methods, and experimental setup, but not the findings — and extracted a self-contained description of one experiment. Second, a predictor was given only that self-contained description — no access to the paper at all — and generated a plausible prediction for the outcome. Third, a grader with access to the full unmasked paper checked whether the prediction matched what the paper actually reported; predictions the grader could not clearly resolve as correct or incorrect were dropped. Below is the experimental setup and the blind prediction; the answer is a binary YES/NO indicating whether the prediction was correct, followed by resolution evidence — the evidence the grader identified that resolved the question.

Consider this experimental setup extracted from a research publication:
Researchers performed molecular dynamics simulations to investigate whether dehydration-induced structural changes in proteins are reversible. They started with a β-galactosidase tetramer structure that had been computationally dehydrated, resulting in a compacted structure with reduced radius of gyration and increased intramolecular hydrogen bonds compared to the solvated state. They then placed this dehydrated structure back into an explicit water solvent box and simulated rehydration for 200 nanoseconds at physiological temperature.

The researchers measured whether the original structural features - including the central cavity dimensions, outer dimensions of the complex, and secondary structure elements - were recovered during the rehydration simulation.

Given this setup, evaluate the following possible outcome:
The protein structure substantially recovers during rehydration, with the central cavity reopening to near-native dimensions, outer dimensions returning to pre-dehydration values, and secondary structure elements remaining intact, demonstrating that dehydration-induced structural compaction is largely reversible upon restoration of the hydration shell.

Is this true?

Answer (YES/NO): YES